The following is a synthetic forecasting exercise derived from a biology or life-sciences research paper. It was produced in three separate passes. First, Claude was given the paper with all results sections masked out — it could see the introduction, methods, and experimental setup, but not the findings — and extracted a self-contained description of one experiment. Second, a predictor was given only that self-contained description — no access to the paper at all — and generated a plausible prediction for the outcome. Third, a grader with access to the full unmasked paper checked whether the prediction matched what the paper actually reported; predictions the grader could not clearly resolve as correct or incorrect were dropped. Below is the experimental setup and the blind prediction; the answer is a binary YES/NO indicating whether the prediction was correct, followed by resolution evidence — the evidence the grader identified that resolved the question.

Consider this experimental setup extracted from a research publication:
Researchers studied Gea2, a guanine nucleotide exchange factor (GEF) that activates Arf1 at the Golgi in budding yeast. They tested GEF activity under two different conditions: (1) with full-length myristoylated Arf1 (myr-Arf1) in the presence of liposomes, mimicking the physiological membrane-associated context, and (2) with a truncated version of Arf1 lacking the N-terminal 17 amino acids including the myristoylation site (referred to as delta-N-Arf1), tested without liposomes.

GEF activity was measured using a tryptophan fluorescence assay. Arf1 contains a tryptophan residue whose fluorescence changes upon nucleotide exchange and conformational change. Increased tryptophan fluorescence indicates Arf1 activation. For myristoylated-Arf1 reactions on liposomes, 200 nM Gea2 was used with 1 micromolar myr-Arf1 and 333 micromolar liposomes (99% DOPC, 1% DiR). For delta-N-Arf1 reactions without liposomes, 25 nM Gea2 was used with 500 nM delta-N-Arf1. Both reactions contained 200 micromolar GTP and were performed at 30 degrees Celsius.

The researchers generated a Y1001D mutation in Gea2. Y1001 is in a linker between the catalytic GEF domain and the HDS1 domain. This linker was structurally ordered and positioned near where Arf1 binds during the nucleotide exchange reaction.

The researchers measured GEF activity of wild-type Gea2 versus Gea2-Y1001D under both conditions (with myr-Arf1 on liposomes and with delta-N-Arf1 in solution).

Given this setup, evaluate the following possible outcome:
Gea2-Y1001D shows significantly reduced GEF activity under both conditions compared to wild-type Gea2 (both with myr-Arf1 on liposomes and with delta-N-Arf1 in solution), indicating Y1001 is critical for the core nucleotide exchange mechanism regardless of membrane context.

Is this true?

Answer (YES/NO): NO